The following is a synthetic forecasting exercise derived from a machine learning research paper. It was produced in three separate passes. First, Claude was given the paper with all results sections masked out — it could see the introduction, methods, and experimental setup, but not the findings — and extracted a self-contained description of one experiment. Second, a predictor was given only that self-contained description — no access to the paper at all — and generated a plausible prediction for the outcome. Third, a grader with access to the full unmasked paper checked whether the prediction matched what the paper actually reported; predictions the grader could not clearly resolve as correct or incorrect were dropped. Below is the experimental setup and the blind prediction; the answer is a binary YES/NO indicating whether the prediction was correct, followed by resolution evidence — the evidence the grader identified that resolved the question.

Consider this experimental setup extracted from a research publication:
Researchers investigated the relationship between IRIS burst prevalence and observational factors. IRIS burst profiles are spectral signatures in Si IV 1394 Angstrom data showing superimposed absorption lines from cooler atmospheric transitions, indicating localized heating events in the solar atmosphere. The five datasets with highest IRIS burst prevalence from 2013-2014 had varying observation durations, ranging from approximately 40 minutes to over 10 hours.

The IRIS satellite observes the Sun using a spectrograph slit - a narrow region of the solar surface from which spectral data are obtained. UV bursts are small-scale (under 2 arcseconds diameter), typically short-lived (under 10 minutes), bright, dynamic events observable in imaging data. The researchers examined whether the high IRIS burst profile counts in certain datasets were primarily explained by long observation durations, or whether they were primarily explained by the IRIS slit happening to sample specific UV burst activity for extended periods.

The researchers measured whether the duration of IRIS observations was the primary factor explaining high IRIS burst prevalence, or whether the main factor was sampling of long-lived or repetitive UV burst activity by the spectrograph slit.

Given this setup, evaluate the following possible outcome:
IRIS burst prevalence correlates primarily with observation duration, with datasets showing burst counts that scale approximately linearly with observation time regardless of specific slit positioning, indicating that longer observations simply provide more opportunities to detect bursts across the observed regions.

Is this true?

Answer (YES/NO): NO